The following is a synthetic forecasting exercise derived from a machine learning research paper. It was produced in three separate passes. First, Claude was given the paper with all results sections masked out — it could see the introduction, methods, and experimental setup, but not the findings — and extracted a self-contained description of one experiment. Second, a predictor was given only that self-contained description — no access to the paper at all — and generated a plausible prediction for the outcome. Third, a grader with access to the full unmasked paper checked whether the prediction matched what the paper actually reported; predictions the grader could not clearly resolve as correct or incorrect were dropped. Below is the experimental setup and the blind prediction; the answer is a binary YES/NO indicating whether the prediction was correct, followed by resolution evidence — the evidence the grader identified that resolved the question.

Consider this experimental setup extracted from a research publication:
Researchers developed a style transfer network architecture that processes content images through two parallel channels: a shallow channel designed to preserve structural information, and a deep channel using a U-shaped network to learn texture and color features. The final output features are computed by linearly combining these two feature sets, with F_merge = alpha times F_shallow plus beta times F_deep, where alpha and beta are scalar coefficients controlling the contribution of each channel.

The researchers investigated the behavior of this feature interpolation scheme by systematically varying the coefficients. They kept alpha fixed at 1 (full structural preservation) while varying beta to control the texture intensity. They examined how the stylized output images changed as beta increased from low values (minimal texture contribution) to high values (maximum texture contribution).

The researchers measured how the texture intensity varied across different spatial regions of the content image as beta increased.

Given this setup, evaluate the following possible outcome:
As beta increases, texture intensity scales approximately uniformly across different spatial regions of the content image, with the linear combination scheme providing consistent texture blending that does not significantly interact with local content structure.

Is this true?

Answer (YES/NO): NO